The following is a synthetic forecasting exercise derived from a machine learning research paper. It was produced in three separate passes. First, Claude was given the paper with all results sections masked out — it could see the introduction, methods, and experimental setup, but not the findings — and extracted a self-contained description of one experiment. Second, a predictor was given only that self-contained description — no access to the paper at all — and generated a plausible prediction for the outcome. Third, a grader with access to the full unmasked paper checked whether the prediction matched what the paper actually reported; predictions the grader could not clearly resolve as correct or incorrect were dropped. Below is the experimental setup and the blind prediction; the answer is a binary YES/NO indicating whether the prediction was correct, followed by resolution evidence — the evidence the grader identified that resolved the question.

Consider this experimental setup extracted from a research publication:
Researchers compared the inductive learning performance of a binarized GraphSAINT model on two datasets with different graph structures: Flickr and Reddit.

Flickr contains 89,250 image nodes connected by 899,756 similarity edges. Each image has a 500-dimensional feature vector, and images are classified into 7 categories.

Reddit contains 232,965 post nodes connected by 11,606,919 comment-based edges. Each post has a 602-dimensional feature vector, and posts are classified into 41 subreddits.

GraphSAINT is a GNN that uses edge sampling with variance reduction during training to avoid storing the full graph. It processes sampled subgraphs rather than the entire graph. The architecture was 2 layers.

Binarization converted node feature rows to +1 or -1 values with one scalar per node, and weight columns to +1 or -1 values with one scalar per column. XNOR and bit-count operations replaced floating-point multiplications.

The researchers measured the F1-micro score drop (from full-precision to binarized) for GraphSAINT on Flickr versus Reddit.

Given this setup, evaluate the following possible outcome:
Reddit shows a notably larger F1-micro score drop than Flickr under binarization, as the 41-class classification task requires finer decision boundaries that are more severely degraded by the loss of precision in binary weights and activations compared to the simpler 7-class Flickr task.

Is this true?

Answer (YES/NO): NO